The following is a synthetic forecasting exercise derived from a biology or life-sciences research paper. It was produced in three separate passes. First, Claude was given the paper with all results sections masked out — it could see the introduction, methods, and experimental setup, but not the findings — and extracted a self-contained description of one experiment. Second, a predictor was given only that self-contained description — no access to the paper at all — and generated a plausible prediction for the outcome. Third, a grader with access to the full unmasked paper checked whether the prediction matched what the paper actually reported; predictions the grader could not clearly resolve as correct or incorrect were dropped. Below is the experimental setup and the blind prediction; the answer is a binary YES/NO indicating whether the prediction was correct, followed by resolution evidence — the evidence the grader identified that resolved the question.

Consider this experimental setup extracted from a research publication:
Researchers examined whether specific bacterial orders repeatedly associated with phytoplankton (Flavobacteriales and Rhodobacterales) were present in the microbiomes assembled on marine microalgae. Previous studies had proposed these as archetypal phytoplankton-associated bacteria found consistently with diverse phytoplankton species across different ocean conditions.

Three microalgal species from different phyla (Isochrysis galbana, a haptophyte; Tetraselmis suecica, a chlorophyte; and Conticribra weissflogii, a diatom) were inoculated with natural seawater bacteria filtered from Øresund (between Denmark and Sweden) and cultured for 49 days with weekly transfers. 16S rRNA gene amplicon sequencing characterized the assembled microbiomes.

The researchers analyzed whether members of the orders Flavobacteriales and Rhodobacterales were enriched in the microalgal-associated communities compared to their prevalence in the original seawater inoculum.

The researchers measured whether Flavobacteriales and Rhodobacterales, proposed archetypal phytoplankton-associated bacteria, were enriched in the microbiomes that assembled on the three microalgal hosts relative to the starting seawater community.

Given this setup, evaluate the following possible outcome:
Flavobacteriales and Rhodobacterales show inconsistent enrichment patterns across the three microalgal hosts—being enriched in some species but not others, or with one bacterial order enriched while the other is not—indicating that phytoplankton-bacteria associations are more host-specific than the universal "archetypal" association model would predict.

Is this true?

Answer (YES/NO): NO